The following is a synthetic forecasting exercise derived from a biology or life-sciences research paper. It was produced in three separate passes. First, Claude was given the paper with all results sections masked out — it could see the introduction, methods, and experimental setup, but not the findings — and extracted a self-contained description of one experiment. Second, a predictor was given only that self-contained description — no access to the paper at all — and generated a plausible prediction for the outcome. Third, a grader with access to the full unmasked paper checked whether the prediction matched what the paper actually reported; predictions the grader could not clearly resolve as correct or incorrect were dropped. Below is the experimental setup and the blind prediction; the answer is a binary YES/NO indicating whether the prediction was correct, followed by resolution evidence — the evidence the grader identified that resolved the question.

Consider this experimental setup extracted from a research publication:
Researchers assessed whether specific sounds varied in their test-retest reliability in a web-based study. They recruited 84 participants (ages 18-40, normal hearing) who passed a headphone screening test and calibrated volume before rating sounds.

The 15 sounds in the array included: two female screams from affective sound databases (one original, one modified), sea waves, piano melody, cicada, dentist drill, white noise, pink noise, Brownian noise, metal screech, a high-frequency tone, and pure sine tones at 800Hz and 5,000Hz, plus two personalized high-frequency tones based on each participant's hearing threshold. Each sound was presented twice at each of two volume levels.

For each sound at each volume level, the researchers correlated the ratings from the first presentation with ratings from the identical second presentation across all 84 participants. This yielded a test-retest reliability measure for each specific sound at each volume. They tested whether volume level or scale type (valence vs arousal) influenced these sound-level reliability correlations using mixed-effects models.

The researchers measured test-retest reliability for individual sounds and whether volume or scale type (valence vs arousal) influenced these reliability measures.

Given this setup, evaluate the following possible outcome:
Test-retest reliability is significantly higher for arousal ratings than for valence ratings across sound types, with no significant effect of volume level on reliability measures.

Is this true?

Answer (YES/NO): NO